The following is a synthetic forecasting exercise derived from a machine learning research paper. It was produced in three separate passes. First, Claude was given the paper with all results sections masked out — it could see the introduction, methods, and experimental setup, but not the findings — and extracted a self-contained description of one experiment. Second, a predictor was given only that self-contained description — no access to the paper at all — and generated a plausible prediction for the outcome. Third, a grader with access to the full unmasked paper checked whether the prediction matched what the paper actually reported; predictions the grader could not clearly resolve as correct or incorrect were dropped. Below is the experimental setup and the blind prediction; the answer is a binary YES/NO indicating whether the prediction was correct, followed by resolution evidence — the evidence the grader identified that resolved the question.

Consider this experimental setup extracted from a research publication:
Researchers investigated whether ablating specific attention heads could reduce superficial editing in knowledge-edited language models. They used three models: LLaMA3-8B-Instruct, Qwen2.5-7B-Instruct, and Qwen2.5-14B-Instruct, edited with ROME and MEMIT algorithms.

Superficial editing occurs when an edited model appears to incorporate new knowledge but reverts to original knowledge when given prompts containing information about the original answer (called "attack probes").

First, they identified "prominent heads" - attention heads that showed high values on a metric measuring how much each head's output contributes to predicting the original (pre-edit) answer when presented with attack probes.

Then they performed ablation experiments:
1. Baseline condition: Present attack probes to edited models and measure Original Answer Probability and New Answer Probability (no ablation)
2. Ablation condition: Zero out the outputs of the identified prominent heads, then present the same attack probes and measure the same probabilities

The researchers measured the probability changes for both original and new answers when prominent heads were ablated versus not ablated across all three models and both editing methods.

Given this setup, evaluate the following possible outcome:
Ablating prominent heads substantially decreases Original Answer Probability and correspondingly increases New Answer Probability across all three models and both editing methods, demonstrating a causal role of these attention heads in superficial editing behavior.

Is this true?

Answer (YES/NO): YES